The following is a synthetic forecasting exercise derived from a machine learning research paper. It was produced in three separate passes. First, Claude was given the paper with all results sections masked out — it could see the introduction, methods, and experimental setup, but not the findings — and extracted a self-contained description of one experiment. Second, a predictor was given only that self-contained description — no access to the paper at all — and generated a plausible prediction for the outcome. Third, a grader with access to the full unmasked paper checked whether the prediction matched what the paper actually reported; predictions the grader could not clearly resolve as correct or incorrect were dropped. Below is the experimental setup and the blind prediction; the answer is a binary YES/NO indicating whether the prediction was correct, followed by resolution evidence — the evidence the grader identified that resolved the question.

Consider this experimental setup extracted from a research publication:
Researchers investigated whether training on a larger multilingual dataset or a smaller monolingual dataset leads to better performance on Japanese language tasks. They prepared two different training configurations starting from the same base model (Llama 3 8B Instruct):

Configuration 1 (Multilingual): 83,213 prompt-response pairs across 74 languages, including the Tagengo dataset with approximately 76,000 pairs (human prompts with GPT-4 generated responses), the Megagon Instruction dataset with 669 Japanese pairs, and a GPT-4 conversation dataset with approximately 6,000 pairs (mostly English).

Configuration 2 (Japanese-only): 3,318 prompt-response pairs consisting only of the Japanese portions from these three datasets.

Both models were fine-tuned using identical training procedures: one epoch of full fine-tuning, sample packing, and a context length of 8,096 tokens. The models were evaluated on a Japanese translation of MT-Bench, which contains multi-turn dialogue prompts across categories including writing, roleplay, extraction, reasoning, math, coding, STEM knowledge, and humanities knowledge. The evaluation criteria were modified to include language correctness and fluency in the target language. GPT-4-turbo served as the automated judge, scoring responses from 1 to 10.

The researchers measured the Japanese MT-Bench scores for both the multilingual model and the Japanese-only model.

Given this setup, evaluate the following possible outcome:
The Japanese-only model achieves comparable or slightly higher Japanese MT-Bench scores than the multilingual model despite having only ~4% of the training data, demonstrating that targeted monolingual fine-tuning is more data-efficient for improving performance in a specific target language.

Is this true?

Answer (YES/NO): NO